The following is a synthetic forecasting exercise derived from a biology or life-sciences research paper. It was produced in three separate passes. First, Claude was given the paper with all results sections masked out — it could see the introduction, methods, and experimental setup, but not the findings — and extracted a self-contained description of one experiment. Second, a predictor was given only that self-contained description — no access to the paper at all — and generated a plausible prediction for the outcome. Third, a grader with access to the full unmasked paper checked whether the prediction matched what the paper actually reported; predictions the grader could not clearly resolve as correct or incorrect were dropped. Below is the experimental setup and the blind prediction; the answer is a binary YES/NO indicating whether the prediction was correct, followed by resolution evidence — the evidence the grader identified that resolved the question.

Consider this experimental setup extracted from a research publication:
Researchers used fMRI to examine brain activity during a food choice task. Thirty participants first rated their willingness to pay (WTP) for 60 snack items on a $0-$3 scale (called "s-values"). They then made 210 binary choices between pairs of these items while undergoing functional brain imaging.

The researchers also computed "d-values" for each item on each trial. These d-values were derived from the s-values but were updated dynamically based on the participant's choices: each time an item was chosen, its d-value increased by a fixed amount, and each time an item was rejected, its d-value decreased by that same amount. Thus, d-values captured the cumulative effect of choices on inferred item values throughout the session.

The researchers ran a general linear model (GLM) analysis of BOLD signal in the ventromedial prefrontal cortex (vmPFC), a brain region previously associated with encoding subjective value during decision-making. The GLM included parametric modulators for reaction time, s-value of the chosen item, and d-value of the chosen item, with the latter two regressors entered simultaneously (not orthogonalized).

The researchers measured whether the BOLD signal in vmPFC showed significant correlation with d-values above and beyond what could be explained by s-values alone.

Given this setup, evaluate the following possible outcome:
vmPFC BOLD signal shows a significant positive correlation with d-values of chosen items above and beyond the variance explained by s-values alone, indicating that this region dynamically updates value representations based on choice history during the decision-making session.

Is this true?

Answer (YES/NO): YES